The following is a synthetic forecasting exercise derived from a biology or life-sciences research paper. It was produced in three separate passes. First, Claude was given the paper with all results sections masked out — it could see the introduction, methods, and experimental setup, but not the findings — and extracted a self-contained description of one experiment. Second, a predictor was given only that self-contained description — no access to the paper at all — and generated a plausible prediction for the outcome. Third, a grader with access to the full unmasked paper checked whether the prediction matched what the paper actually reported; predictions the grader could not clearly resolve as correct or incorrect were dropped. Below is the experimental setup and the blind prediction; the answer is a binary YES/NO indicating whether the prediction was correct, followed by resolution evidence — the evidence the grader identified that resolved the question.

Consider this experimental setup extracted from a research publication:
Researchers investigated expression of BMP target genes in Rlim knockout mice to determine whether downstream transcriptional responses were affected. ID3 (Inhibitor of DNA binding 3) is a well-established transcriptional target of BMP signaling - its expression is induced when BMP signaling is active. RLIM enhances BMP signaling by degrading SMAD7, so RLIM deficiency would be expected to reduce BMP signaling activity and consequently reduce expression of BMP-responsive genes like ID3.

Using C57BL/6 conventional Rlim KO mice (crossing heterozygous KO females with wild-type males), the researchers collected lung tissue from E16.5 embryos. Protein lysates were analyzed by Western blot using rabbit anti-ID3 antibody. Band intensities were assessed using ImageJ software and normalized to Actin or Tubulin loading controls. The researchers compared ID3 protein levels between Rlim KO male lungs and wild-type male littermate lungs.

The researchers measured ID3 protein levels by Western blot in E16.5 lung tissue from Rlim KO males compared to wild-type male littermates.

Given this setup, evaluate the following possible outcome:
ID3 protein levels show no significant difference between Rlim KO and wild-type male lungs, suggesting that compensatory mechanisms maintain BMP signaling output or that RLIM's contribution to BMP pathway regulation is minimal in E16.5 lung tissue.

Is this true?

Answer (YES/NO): YES